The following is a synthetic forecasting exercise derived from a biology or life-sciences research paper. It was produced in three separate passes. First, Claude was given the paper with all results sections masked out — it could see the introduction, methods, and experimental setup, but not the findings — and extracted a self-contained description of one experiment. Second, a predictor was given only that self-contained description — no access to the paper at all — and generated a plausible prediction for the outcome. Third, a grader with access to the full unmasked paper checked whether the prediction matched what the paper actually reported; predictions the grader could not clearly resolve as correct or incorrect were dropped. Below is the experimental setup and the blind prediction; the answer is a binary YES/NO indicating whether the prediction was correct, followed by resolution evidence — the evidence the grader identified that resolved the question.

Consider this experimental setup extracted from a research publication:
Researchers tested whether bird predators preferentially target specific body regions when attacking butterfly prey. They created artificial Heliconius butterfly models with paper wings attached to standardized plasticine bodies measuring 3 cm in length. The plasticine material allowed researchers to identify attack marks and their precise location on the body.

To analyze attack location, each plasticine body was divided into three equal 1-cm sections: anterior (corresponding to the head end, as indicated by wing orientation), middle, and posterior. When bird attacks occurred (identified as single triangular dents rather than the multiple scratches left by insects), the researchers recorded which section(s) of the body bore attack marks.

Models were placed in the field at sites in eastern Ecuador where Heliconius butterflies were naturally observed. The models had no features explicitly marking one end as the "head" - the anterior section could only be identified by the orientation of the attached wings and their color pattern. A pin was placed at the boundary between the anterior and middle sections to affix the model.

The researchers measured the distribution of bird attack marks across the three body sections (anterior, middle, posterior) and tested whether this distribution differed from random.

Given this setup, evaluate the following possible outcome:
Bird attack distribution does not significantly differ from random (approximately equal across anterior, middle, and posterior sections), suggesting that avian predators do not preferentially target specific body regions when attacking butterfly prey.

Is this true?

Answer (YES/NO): NO